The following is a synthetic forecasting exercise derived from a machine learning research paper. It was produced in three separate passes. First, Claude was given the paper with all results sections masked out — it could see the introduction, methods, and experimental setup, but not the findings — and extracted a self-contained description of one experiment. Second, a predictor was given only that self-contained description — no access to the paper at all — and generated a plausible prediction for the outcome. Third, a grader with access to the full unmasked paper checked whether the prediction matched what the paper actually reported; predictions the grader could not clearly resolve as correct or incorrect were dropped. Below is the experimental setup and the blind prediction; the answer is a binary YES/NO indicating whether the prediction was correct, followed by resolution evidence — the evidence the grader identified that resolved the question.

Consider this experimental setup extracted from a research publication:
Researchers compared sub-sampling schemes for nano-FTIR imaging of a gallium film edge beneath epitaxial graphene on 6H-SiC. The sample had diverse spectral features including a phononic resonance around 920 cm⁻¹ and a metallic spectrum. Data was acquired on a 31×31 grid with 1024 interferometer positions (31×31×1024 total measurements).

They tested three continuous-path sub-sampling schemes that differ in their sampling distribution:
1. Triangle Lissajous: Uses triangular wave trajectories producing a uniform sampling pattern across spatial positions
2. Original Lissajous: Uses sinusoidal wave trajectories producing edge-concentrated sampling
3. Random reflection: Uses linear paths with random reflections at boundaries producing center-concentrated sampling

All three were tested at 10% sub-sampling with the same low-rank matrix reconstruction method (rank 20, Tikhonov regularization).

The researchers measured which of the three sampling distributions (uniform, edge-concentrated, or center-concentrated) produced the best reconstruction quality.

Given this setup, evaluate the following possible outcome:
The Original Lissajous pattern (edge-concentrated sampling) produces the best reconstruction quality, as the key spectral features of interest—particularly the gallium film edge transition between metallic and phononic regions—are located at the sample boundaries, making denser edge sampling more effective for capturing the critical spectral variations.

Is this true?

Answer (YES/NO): NO